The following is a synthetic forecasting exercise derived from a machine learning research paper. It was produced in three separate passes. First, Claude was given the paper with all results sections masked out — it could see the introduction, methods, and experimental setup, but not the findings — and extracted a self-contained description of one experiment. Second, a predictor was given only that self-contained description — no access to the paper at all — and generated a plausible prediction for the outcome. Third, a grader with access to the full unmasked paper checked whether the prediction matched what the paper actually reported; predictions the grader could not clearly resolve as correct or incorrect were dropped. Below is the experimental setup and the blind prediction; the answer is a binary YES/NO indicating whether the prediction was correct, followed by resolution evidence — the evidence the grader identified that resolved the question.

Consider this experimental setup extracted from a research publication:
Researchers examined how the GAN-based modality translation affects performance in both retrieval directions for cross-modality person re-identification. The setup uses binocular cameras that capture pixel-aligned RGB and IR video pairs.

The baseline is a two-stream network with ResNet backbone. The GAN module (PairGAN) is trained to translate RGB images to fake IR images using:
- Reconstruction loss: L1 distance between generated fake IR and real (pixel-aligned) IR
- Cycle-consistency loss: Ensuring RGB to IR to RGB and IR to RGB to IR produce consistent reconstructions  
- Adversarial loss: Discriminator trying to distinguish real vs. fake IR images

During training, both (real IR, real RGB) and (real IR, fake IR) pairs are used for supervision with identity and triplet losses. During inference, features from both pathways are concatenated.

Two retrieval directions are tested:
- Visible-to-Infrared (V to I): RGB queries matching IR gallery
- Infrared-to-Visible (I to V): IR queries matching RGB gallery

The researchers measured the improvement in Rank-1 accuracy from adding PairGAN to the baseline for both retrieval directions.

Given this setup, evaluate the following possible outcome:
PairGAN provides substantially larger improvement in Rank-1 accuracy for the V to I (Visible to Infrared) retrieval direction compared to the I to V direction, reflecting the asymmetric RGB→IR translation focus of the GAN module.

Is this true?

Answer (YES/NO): NO